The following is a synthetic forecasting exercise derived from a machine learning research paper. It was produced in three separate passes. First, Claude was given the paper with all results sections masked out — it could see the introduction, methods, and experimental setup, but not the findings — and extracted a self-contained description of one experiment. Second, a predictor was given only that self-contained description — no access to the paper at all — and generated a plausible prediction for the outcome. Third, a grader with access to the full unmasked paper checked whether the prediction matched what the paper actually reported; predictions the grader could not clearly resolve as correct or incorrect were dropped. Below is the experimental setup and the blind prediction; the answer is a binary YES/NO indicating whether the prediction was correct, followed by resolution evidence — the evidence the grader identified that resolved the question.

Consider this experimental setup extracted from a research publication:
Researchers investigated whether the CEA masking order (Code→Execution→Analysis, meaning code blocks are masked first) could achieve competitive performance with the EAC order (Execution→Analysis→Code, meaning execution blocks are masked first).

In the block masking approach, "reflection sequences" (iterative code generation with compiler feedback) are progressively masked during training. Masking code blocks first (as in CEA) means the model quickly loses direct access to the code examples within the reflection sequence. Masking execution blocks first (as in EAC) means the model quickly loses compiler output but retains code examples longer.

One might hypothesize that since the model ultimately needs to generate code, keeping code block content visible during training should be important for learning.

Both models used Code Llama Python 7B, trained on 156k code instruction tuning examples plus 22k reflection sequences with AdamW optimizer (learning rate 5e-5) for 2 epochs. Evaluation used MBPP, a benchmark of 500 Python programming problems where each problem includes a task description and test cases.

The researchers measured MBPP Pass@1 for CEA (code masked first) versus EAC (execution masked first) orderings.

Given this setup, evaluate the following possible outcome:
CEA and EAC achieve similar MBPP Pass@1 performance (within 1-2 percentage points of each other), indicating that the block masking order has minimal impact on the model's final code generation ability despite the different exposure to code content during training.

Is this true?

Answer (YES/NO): YES